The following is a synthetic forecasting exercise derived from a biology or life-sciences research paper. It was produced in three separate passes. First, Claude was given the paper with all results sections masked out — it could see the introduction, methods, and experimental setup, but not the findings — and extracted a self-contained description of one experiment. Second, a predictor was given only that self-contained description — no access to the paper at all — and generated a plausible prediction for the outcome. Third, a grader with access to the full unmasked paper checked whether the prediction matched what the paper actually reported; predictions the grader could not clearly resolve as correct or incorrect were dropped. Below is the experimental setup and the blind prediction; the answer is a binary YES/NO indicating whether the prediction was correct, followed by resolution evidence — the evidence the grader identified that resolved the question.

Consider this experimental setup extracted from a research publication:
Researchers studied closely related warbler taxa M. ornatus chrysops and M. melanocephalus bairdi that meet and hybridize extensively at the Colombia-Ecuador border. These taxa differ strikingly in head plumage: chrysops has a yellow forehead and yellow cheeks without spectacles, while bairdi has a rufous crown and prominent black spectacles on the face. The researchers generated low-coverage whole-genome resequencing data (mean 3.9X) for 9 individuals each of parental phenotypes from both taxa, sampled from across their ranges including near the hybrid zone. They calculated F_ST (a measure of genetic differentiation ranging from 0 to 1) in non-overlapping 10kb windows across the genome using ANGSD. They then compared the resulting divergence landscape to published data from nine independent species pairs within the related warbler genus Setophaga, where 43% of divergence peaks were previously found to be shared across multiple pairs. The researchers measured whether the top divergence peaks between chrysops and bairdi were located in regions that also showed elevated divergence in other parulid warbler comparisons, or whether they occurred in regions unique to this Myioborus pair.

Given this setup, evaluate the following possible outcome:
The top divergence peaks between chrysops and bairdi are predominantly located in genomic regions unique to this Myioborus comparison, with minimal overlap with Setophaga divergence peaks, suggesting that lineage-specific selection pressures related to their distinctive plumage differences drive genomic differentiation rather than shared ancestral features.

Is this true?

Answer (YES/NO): NO